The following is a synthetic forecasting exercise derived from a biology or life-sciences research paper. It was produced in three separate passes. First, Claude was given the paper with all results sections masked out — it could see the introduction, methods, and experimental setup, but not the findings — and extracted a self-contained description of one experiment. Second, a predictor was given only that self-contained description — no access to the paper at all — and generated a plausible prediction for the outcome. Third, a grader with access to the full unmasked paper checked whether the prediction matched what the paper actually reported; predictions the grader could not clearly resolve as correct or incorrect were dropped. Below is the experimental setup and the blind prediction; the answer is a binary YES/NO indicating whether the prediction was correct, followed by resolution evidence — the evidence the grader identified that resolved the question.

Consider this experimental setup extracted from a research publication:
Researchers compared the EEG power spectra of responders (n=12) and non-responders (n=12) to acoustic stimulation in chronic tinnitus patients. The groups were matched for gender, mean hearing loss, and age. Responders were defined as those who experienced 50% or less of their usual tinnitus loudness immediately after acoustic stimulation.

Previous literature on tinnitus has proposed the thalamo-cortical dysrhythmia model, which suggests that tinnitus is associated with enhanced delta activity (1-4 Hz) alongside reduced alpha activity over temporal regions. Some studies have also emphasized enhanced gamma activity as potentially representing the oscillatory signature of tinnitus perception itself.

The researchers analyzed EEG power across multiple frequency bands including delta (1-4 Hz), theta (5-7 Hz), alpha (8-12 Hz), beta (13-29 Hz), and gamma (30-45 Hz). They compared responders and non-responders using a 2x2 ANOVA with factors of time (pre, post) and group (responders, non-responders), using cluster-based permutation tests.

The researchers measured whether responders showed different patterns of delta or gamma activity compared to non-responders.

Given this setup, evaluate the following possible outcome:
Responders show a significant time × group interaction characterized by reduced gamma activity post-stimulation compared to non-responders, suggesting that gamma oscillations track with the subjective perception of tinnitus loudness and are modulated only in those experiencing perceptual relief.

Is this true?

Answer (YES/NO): NO